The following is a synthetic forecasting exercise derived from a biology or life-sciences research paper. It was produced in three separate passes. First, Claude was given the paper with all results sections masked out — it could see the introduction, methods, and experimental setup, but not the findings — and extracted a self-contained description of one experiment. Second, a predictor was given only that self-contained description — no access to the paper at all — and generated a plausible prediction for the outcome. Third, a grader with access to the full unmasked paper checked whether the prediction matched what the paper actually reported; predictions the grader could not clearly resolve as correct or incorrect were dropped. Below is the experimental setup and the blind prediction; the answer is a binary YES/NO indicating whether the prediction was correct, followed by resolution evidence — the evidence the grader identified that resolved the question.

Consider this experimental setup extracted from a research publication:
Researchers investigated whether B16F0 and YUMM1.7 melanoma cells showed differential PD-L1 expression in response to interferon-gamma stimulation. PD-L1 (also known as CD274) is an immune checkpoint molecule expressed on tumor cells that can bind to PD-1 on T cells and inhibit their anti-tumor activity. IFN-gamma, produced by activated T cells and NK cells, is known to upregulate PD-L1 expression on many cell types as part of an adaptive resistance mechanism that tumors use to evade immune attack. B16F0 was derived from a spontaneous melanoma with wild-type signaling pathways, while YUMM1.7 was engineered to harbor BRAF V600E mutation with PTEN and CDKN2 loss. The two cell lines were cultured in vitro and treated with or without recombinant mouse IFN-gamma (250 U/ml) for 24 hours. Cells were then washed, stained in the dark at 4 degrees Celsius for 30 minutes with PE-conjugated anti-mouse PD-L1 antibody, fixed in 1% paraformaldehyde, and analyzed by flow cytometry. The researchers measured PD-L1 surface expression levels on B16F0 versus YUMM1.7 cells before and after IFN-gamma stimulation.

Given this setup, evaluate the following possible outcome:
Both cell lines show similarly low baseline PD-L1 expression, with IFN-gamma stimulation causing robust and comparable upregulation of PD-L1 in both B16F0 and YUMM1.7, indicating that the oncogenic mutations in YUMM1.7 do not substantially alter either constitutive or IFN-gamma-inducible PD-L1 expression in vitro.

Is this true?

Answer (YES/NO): NO